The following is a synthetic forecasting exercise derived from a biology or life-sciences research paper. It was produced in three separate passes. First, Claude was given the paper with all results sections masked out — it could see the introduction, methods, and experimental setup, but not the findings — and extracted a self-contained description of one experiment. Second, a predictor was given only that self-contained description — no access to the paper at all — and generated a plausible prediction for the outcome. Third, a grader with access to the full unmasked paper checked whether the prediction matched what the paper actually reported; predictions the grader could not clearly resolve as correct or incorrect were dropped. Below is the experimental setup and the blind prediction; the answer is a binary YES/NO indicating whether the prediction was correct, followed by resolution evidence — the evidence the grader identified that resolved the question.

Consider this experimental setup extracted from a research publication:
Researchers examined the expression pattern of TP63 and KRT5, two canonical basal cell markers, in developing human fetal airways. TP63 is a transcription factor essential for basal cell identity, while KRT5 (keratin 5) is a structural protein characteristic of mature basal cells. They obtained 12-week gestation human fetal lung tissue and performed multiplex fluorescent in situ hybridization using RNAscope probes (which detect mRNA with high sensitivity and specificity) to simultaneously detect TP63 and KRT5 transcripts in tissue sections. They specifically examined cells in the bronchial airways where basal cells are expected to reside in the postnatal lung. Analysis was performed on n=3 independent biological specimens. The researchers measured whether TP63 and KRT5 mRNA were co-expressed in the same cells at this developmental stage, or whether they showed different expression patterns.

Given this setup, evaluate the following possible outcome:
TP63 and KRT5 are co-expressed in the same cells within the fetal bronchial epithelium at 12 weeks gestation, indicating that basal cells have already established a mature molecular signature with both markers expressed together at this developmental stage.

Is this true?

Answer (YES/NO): NO